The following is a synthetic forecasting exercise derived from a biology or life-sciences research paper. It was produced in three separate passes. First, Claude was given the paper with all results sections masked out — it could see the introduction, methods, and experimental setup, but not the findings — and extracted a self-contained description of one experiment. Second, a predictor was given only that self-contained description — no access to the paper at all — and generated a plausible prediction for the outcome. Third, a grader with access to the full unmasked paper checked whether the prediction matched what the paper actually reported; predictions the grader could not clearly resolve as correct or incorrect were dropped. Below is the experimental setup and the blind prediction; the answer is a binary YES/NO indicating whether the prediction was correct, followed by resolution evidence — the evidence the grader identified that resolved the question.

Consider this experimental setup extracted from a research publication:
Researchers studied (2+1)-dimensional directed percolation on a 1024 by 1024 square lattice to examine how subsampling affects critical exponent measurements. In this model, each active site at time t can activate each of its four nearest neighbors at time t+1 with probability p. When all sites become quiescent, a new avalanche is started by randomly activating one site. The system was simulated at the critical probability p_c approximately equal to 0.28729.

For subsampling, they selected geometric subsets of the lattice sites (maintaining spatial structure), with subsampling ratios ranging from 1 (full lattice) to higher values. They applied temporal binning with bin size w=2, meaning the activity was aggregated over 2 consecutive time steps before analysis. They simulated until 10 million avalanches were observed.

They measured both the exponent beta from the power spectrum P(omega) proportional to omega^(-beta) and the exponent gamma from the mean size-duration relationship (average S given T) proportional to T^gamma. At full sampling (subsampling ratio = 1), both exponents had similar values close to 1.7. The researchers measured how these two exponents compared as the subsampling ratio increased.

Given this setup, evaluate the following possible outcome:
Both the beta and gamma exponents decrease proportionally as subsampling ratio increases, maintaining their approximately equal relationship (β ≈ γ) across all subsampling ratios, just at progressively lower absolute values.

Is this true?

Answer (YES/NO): NO